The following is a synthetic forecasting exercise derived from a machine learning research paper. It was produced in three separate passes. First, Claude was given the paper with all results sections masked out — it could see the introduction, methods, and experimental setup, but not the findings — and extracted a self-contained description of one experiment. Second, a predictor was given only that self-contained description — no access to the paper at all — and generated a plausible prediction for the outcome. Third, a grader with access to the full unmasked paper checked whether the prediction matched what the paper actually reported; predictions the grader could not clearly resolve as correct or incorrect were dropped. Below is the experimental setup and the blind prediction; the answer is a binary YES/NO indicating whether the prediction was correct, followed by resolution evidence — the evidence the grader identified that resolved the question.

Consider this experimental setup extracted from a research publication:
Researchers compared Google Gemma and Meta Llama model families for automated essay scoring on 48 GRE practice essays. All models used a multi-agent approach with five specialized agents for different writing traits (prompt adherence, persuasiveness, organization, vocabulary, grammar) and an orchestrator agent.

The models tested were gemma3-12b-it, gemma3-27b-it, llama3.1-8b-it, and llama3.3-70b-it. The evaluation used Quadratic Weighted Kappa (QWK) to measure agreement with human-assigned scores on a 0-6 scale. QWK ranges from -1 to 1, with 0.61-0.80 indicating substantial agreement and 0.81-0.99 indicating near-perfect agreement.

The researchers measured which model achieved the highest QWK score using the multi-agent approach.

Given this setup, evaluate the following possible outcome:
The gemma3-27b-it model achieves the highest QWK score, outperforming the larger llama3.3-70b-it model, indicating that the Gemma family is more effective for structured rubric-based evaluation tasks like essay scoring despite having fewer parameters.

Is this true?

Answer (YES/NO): NO